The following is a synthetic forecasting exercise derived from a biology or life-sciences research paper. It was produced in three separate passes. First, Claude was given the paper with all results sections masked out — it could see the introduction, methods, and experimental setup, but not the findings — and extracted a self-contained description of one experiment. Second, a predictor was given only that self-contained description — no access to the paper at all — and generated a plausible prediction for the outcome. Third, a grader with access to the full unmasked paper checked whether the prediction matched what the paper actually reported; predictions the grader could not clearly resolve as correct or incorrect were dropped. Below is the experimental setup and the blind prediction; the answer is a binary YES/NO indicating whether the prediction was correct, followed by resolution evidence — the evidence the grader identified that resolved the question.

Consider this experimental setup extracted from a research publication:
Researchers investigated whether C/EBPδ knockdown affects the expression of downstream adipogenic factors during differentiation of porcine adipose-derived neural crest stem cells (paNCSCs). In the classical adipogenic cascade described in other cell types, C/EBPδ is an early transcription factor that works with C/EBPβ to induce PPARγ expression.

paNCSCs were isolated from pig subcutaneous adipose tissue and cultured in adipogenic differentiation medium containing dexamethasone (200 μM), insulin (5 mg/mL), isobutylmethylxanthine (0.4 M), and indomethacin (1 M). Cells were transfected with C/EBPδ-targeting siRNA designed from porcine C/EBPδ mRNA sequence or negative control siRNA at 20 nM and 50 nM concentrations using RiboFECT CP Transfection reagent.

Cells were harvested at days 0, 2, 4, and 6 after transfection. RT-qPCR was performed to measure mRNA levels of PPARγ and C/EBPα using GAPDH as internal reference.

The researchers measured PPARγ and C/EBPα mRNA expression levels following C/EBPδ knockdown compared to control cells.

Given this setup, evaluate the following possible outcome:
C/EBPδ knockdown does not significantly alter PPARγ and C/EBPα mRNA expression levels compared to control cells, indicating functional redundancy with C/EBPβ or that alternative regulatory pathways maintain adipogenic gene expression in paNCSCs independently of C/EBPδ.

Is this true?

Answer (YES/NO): NO